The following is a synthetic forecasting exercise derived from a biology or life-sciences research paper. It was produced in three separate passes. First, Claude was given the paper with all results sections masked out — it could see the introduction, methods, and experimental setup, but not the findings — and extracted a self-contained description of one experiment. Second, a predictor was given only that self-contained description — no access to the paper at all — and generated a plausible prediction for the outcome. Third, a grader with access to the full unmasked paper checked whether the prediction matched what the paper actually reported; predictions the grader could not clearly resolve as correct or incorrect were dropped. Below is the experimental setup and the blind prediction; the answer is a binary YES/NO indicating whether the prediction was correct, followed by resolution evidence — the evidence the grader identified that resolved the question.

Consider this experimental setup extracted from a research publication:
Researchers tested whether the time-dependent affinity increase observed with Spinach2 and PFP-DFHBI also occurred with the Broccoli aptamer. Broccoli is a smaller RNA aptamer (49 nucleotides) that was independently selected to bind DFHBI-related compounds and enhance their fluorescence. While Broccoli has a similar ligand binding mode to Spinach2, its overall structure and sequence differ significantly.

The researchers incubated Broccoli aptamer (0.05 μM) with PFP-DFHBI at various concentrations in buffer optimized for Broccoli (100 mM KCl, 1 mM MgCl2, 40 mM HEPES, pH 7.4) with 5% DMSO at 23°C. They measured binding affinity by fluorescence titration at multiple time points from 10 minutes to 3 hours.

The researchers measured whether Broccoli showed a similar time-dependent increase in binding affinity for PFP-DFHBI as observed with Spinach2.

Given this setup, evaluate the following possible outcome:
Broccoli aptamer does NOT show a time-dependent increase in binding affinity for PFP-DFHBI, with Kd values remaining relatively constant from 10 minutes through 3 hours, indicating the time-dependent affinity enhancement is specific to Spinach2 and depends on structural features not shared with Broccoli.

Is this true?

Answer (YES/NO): NO